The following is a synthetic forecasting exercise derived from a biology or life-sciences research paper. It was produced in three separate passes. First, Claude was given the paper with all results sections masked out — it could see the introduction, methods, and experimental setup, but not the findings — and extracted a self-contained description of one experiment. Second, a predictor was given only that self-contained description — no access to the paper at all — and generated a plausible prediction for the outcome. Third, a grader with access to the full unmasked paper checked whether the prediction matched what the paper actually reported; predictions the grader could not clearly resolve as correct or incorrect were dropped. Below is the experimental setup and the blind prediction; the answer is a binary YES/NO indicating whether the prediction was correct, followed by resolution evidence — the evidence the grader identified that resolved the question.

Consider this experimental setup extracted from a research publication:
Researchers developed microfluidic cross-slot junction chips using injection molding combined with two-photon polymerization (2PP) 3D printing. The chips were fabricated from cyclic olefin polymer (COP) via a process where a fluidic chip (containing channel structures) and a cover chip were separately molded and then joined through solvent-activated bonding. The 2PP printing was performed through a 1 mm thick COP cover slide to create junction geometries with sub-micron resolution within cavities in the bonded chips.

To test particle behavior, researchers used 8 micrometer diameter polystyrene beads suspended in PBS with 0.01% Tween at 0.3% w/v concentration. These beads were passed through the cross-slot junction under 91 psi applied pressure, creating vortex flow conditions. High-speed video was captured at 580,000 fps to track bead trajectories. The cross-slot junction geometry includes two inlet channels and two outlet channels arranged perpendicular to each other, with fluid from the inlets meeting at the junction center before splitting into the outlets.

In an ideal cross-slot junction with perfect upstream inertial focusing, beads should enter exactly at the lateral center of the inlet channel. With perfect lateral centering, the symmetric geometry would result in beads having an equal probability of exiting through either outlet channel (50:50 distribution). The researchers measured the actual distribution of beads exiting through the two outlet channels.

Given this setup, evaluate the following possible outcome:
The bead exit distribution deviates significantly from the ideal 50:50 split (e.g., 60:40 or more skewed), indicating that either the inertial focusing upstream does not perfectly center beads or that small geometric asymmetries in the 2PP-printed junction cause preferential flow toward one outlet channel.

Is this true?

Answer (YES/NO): YES